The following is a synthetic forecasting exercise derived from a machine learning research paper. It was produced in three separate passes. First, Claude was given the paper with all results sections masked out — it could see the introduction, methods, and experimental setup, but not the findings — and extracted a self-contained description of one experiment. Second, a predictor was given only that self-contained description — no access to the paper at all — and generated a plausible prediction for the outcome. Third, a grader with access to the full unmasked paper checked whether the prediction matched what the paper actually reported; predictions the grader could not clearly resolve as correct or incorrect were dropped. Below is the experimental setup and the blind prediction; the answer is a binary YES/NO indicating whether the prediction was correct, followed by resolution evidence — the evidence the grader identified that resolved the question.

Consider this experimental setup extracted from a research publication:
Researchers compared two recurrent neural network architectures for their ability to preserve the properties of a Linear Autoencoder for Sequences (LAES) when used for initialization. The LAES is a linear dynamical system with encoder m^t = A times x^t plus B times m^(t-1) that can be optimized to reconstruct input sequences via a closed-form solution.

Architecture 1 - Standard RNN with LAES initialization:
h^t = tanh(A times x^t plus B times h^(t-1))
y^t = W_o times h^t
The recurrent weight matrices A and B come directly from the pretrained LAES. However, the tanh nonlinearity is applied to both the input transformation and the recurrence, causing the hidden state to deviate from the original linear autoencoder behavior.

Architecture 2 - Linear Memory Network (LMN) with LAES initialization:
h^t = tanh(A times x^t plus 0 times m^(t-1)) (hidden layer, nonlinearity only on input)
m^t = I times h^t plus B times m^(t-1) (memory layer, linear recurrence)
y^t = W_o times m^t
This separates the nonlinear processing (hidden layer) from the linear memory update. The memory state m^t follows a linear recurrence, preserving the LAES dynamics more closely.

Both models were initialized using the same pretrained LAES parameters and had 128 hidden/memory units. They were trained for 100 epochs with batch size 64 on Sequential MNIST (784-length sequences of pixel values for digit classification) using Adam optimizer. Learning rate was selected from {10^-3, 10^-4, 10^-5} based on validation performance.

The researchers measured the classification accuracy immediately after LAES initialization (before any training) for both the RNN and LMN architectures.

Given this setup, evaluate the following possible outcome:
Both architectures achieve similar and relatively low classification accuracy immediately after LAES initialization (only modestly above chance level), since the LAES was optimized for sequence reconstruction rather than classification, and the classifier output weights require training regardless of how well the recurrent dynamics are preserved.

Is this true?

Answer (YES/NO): NO